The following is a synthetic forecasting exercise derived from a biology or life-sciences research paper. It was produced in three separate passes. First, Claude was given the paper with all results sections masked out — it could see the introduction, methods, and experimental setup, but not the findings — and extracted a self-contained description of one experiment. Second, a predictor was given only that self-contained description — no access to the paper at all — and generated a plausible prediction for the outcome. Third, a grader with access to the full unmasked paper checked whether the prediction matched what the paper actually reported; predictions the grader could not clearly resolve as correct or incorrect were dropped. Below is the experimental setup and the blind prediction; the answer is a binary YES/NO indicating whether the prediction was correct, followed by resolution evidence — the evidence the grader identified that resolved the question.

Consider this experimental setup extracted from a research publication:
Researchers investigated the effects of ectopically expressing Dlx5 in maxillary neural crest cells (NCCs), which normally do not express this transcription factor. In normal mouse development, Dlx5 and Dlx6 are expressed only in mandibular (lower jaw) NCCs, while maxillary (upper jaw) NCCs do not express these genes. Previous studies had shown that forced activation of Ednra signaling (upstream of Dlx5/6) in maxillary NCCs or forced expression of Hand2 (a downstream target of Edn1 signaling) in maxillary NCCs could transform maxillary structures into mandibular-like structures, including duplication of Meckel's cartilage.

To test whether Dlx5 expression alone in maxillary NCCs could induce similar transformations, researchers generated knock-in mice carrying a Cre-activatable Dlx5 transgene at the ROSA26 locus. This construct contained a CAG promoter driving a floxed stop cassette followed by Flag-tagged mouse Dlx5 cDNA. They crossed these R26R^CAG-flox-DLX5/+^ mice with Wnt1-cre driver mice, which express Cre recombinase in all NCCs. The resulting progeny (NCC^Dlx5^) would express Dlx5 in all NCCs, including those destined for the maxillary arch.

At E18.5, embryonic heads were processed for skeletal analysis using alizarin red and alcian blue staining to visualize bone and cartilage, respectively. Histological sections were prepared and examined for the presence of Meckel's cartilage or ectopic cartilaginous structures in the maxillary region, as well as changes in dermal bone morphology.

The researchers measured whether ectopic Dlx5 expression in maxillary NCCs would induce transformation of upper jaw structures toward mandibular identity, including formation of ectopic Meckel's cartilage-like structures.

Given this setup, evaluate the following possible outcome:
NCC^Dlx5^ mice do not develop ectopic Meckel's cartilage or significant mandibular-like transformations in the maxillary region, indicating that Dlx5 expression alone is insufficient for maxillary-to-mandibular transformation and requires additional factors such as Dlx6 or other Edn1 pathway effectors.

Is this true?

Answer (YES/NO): NO